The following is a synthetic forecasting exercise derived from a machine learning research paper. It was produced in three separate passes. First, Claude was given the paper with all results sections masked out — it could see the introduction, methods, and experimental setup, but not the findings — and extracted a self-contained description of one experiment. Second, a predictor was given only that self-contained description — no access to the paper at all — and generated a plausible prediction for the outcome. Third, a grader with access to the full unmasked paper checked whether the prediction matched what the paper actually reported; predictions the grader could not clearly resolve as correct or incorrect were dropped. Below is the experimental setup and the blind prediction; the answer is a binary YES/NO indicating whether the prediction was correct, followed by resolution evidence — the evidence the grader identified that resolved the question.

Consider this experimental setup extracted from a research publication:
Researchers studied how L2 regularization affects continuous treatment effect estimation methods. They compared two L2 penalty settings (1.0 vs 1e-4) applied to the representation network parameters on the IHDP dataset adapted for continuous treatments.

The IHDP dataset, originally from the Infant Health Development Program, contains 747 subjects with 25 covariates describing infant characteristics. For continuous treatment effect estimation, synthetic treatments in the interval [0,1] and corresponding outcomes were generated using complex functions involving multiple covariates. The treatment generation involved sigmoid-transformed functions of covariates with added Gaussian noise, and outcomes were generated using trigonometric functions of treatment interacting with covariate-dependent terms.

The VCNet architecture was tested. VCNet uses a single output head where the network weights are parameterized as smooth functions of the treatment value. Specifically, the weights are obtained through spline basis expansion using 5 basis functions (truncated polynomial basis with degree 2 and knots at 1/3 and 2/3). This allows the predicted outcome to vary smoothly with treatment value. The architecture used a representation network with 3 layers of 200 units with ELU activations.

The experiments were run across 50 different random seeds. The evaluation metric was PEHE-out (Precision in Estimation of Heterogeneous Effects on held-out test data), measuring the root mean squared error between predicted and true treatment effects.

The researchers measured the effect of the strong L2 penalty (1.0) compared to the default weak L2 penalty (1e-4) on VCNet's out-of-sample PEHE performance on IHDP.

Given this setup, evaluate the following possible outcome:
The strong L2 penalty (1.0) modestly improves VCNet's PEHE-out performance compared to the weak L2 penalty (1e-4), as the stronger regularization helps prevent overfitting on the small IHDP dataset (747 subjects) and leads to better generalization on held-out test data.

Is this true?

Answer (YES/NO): NO